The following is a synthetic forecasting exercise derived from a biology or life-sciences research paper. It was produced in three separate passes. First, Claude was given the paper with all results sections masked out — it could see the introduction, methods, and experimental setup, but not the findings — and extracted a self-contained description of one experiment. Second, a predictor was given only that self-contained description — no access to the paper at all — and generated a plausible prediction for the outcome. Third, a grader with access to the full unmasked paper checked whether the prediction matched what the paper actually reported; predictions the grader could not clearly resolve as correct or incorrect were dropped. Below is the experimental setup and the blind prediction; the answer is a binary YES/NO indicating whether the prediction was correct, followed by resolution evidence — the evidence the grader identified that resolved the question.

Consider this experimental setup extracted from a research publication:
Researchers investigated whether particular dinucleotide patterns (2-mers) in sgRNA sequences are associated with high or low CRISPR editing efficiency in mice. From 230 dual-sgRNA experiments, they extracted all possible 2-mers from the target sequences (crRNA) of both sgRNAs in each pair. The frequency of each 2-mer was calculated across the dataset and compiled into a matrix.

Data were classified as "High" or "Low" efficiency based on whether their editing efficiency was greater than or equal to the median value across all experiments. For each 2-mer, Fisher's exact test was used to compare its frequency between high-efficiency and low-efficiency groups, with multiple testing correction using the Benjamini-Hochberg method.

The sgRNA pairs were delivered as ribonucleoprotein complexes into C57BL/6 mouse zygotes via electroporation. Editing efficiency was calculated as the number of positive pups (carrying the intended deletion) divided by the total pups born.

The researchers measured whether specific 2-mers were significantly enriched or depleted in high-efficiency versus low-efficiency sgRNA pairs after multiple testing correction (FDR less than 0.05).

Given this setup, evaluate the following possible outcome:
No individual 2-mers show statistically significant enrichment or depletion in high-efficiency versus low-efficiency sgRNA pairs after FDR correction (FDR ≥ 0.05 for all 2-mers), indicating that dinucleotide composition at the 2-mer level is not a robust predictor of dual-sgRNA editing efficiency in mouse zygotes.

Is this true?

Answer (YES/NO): NO